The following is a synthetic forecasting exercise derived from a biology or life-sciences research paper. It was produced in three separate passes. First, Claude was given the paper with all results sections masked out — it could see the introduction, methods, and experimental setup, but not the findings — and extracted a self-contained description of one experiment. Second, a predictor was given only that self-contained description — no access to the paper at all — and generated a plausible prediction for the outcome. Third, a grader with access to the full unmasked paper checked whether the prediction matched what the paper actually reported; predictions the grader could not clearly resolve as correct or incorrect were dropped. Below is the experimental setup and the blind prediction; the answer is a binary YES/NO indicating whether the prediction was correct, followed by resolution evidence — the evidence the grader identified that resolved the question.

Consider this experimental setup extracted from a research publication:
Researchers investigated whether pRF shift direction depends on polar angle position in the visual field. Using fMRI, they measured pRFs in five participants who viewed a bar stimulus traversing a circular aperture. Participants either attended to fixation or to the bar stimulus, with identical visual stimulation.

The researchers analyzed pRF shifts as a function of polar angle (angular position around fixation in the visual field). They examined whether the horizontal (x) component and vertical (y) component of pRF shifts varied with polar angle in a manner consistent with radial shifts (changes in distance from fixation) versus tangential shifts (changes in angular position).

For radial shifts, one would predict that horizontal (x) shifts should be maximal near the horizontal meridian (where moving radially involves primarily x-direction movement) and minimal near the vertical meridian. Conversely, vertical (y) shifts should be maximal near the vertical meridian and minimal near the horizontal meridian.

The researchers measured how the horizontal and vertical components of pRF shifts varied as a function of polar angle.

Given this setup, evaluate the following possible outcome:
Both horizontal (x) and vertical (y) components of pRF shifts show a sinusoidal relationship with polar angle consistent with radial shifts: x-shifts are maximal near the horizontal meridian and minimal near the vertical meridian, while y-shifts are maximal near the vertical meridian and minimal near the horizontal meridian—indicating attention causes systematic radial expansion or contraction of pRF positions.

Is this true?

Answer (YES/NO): YES